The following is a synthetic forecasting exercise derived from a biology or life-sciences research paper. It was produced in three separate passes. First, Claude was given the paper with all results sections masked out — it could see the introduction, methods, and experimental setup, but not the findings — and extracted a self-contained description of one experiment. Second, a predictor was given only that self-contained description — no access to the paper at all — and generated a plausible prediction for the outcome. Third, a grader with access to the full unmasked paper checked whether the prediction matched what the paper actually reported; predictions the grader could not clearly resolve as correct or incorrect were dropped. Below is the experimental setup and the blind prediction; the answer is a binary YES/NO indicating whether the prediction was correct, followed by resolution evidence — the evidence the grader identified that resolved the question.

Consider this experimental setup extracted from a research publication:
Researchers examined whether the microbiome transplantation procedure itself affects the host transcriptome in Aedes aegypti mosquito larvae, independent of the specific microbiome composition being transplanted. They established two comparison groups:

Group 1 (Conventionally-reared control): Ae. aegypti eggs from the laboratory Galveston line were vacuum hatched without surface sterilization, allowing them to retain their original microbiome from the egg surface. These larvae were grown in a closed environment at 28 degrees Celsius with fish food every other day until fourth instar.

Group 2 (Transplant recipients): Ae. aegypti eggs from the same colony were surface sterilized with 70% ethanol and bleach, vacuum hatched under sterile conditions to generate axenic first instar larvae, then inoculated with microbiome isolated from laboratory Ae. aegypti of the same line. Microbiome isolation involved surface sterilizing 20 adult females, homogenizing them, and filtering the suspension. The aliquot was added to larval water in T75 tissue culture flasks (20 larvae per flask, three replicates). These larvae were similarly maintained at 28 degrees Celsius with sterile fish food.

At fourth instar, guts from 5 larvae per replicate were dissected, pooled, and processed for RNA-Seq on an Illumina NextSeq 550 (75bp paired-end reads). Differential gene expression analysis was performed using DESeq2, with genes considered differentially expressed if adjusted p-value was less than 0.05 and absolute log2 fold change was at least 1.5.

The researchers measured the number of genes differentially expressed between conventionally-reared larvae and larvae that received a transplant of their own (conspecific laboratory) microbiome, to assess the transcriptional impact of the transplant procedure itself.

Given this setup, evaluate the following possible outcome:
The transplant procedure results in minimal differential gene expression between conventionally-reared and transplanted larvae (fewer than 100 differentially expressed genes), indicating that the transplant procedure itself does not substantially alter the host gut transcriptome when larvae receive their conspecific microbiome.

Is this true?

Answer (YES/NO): NO